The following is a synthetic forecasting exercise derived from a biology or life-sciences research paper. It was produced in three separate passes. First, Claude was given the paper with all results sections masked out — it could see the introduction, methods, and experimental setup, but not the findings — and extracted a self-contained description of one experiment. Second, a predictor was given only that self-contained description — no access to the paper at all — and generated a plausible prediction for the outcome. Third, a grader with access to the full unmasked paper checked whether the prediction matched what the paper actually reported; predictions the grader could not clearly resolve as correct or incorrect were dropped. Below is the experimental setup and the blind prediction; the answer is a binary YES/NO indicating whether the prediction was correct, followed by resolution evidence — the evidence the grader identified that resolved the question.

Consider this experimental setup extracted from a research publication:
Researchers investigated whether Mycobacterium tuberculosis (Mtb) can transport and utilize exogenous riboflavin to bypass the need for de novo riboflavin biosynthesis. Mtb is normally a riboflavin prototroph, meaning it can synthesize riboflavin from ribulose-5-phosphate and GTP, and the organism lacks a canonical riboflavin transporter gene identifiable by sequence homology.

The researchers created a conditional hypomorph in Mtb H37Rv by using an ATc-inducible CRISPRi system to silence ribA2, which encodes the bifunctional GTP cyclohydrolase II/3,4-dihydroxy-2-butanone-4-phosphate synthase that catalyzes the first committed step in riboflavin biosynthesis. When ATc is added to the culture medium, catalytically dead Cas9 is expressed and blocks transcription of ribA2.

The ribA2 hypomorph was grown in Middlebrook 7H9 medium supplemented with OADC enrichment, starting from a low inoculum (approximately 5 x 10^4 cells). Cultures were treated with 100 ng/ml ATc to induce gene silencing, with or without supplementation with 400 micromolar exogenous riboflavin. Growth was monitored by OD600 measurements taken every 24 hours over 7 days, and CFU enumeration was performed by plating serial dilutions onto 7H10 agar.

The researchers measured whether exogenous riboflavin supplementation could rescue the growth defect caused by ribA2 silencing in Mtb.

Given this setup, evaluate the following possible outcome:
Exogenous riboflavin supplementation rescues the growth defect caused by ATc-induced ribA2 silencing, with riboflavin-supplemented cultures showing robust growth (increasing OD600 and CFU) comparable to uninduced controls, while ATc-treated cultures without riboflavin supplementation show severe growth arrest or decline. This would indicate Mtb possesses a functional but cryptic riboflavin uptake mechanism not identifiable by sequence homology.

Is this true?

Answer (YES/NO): YES